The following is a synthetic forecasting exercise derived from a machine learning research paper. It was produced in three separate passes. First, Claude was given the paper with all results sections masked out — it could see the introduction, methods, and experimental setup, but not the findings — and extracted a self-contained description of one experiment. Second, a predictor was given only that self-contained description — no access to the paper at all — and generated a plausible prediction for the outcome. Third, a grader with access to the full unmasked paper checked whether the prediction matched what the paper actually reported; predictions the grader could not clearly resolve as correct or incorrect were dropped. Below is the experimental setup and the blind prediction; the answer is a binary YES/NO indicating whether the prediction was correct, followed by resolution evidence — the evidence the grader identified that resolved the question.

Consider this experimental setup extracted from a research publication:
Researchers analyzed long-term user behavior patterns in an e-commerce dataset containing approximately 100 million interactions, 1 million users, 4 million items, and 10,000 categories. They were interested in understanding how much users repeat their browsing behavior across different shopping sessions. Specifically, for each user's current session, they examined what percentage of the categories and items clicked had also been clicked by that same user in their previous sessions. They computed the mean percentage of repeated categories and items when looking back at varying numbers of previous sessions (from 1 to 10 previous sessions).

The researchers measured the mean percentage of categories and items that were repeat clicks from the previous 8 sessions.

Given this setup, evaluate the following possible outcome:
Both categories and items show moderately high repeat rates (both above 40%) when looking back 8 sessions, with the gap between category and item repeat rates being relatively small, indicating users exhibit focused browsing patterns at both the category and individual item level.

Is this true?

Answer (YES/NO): NO